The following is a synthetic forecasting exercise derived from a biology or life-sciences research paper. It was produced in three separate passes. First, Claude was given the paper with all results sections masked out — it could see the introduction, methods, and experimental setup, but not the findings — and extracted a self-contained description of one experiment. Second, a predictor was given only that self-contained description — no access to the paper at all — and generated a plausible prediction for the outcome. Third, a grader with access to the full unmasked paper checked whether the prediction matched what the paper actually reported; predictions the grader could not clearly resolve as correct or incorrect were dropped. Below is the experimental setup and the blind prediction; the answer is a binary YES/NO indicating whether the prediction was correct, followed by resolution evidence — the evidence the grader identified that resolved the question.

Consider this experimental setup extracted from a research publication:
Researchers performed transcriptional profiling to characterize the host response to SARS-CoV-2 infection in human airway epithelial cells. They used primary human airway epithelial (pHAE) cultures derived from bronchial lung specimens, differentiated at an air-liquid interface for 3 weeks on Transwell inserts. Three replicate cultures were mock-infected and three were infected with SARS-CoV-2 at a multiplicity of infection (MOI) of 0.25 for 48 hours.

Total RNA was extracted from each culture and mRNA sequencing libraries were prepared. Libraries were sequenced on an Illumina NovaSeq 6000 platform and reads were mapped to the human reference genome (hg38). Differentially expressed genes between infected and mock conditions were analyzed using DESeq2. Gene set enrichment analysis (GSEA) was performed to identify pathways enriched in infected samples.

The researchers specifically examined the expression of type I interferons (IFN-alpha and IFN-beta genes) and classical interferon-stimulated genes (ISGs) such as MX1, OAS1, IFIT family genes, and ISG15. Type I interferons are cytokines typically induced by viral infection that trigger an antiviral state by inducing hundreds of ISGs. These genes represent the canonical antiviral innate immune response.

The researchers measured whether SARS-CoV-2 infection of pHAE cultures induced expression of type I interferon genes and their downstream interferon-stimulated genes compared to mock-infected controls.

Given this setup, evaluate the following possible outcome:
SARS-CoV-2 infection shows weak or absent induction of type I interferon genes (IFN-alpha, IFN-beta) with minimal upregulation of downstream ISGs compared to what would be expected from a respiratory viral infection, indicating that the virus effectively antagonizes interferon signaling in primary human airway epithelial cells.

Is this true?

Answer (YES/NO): YES